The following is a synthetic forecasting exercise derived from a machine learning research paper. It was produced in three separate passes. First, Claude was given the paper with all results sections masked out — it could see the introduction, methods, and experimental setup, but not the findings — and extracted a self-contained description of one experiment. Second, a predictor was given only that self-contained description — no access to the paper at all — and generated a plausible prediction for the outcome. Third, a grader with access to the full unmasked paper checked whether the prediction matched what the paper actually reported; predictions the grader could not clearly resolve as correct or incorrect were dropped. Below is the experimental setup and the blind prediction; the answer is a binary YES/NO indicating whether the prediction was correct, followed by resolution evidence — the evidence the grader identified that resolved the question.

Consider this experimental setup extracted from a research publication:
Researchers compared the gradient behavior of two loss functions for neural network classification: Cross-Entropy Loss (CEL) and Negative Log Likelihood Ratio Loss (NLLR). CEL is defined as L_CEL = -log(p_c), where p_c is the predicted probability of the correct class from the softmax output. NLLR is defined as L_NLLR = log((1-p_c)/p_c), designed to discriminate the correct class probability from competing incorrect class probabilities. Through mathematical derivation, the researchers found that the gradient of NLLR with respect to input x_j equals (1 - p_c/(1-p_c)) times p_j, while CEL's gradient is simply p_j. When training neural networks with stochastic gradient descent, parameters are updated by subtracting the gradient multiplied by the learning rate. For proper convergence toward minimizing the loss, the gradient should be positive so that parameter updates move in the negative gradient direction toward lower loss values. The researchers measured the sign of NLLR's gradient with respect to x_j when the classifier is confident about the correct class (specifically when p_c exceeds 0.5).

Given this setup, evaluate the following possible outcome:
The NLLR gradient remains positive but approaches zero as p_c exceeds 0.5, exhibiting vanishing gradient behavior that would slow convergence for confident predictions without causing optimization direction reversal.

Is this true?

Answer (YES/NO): NO